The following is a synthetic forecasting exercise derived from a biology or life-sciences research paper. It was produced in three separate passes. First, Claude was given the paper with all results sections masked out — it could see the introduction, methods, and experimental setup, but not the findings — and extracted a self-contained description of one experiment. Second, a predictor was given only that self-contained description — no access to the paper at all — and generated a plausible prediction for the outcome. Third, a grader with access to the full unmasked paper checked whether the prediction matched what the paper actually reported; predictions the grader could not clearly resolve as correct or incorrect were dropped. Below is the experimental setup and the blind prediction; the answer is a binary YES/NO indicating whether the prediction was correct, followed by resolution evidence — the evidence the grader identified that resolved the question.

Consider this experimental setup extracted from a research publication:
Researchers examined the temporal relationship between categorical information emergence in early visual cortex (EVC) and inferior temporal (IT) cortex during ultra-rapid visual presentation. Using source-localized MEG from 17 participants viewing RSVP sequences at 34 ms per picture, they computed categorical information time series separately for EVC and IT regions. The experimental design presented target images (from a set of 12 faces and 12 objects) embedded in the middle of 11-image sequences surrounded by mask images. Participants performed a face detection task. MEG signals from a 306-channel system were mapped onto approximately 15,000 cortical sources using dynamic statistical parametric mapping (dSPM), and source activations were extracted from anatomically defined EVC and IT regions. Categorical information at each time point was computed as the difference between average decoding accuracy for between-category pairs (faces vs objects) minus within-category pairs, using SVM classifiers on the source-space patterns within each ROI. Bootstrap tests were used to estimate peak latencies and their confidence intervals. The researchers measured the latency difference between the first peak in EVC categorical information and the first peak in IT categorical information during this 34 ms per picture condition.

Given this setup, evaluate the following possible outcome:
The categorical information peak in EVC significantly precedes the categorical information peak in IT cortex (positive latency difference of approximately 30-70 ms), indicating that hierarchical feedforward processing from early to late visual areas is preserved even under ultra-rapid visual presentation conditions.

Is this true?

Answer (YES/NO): NO